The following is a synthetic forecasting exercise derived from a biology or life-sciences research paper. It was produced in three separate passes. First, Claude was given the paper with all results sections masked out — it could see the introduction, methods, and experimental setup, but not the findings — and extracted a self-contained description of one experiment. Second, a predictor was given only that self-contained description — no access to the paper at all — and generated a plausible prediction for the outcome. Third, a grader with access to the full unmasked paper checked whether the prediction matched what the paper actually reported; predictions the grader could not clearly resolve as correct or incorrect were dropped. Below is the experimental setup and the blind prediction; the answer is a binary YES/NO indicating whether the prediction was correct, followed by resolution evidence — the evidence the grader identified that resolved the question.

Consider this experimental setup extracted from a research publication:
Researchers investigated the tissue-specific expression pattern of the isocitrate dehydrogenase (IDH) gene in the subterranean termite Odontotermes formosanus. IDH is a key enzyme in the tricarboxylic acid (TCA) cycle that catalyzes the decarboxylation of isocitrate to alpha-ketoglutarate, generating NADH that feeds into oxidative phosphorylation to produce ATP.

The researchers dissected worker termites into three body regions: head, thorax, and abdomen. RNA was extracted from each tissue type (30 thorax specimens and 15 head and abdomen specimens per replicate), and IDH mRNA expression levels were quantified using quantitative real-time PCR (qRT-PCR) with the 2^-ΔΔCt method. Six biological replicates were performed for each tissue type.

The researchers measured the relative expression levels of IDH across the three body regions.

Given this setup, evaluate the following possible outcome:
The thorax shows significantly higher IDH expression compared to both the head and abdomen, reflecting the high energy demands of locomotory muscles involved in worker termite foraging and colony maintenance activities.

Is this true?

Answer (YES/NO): NO